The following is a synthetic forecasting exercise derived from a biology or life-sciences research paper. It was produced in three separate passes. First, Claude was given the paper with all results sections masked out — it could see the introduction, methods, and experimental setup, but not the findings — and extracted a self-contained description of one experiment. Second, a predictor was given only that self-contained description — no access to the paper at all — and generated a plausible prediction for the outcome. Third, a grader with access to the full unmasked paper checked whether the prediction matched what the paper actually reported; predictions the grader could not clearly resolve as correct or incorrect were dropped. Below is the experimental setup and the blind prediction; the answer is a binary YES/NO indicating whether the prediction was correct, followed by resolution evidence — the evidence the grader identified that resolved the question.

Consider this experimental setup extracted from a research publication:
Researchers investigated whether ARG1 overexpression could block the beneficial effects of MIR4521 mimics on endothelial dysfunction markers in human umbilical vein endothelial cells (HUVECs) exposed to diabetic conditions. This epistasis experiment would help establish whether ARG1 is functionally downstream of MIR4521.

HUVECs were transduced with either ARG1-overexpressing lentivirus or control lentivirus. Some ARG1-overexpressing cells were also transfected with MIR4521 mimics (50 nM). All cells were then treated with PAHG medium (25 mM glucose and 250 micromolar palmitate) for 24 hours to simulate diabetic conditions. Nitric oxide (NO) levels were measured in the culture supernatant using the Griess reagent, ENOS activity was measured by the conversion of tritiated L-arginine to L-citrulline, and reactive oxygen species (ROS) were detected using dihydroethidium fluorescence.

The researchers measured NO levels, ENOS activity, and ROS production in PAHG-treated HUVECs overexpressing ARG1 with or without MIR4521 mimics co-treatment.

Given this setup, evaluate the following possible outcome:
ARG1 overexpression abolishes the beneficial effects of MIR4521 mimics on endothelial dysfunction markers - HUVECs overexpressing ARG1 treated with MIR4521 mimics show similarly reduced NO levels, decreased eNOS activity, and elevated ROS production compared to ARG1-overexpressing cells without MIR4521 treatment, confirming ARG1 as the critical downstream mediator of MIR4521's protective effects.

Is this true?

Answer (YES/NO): NO